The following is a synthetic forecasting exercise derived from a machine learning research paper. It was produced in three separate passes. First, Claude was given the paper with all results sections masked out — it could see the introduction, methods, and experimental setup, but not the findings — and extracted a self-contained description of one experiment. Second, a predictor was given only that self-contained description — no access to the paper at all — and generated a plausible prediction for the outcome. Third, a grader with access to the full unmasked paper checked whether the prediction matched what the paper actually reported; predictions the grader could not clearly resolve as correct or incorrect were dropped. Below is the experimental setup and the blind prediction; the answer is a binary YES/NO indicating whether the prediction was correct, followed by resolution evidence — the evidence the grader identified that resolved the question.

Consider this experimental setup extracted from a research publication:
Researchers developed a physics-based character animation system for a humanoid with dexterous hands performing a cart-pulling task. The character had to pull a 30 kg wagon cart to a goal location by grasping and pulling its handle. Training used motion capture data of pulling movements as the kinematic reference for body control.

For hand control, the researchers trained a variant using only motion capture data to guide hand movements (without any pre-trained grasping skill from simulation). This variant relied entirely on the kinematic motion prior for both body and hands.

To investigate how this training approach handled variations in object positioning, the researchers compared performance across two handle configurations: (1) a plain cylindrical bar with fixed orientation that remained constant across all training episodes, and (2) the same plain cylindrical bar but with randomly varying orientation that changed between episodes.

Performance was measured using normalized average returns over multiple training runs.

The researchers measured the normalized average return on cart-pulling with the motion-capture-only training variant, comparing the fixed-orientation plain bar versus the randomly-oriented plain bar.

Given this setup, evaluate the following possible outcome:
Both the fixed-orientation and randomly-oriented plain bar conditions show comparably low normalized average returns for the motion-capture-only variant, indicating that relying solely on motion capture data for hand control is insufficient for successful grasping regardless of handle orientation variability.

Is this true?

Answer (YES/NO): NO